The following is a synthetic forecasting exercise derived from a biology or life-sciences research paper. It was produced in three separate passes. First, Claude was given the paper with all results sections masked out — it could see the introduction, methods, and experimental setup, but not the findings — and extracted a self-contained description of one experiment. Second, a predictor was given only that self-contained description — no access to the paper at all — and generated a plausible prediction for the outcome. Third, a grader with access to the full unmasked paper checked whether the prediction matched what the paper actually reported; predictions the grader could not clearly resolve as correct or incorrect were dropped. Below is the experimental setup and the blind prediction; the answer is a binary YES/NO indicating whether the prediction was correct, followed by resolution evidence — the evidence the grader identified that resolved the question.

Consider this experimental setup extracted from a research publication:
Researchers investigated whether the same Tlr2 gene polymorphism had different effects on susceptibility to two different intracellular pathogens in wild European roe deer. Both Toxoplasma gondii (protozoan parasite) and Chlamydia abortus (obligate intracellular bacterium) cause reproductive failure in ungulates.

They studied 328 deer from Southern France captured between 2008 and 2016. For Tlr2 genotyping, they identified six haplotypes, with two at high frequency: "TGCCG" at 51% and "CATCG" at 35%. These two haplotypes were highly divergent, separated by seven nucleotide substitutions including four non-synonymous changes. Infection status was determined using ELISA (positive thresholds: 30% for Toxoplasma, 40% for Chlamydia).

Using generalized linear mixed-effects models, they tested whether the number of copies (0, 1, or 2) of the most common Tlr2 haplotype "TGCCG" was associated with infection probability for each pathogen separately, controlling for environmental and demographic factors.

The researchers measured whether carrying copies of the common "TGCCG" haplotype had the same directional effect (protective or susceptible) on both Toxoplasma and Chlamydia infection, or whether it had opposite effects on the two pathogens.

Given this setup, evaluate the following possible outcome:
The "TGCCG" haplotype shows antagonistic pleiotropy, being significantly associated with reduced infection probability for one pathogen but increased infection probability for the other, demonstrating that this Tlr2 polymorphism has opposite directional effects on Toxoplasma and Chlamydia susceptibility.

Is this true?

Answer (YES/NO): YES